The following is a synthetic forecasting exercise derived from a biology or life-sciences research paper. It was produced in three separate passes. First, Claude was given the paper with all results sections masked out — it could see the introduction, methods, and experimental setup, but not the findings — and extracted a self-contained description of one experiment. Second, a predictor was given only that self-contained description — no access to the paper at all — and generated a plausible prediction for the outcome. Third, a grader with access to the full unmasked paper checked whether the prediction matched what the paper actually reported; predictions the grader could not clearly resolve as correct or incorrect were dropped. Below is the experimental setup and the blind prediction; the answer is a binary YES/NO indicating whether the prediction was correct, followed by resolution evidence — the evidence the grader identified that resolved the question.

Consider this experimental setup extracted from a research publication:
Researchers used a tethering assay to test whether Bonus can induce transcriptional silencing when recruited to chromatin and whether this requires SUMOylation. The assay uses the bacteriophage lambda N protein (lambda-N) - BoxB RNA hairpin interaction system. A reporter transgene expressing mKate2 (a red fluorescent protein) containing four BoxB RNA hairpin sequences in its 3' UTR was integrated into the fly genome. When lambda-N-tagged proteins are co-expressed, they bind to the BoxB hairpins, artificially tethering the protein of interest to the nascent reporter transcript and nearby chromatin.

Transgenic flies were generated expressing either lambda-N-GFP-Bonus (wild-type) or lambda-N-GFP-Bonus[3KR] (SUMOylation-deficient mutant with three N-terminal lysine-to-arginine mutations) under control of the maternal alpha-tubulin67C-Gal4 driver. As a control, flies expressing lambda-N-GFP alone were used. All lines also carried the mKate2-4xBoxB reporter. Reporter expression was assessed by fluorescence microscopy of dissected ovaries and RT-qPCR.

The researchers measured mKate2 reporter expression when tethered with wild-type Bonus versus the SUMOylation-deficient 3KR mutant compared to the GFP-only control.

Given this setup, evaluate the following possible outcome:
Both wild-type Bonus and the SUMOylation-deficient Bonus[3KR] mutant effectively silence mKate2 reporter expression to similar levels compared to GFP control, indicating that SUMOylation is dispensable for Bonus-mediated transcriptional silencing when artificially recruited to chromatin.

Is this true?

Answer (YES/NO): NO